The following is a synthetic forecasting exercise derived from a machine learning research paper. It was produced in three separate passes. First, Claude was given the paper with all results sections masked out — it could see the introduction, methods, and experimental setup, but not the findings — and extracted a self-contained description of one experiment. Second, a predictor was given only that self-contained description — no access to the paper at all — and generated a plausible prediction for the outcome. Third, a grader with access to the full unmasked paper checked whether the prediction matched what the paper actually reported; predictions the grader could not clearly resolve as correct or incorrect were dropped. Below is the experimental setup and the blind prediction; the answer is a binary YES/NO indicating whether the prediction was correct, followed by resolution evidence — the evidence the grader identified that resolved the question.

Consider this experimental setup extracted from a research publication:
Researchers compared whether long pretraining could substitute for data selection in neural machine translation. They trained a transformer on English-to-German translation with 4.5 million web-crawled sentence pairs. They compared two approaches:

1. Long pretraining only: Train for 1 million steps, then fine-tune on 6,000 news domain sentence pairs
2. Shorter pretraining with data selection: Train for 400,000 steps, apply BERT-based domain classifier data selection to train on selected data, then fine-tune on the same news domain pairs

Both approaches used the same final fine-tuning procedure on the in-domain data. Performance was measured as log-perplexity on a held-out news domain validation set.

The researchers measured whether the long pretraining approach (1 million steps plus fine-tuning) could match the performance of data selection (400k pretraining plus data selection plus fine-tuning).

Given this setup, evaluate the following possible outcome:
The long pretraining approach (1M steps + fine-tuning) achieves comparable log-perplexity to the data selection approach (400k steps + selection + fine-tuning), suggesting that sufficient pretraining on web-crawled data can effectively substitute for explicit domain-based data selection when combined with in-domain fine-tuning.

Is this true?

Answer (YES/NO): NO